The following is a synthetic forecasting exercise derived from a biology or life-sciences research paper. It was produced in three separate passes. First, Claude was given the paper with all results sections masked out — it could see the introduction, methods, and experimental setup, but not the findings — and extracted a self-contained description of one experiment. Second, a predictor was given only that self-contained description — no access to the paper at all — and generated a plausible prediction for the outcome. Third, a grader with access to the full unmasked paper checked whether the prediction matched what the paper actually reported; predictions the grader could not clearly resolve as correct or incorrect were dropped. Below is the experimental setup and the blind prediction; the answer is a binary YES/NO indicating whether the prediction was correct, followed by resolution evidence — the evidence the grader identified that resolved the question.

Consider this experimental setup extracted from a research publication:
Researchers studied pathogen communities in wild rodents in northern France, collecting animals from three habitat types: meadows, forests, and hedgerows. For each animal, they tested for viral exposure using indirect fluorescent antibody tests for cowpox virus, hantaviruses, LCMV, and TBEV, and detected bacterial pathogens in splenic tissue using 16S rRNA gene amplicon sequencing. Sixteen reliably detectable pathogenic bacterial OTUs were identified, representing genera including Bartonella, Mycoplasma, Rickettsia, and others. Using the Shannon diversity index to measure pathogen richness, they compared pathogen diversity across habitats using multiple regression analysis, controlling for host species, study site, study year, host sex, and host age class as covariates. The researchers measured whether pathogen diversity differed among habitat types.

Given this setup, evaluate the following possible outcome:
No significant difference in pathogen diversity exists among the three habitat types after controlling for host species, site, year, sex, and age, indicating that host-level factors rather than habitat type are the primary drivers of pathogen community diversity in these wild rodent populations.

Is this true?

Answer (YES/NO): NO